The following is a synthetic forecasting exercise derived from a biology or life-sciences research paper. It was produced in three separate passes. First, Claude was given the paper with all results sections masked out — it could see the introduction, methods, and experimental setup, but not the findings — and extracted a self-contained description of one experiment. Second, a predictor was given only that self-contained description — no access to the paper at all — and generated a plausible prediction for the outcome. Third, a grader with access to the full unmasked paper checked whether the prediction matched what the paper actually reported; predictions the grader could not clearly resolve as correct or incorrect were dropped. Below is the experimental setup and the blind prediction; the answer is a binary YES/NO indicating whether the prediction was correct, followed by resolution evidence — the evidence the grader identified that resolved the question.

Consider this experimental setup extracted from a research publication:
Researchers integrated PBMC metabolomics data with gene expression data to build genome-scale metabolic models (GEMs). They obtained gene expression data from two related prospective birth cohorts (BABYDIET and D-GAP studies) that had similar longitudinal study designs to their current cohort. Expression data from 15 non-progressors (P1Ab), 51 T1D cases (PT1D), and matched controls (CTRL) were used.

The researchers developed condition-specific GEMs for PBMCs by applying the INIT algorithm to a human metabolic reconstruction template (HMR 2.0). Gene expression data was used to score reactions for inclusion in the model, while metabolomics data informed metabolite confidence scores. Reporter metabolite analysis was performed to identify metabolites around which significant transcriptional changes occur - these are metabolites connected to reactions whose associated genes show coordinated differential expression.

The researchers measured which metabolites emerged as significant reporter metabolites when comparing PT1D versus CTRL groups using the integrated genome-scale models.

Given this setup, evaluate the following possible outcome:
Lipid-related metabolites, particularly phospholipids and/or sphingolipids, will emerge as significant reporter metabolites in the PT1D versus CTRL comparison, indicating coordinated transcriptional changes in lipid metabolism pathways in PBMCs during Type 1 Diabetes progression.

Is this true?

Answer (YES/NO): YES